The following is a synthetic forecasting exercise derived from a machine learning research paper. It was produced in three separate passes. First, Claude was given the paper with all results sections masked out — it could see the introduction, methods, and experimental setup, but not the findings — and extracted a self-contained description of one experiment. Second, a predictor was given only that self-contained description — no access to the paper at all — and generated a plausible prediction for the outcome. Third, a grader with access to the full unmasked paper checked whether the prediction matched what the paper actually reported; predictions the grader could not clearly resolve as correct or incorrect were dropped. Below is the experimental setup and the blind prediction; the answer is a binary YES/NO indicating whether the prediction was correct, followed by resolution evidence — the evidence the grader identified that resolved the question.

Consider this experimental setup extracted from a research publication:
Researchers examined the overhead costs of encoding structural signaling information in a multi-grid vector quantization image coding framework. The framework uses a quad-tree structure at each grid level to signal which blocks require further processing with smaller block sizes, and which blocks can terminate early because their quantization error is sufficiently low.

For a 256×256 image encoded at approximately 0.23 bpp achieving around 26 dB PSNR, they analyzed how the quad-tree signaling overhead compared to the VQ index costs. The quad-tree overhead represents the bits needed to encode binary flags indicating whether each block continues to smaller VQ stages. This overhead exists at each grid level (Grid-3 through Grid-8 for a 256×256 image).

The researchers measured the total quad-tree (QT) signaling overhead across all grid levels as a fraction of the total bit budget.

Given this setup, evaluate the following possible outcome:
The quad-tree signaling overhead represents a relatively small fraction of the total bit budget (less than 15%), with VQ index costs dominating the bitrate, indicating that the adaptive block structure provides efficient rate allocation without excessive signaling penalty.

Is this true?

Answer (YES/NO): YES